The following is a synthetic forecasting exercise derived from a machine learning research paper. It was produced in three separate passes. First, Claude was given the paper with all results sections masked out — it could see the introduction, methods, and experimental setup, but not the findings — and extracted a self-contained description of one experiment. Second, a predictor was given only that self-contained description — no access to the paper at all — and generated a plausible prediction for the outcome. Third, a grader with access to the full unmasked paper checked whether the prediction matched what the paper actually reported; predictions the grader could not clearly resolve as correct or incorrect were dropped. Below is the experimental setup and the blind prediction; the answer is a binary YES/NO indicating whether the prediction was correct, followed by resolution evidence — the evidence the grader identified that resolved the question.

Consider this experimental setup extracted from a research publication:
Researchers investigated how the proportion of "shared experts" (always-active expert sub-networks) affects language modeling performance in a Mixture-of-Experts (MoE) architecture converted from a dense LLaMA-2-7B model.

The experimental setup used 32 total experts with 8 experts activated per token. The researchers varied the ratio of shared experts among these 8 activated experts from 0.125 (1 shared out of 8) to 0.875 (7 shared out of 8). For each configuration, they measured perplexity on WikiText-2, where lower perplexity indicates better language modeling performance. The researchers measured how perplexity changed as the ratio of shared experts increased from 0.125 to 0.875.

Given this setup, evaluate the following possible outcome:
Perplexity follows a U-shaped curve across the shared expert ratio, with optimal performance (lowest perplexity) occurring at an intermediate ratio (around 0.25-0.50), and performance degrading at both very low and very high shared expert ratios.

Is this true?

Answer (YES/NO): NO